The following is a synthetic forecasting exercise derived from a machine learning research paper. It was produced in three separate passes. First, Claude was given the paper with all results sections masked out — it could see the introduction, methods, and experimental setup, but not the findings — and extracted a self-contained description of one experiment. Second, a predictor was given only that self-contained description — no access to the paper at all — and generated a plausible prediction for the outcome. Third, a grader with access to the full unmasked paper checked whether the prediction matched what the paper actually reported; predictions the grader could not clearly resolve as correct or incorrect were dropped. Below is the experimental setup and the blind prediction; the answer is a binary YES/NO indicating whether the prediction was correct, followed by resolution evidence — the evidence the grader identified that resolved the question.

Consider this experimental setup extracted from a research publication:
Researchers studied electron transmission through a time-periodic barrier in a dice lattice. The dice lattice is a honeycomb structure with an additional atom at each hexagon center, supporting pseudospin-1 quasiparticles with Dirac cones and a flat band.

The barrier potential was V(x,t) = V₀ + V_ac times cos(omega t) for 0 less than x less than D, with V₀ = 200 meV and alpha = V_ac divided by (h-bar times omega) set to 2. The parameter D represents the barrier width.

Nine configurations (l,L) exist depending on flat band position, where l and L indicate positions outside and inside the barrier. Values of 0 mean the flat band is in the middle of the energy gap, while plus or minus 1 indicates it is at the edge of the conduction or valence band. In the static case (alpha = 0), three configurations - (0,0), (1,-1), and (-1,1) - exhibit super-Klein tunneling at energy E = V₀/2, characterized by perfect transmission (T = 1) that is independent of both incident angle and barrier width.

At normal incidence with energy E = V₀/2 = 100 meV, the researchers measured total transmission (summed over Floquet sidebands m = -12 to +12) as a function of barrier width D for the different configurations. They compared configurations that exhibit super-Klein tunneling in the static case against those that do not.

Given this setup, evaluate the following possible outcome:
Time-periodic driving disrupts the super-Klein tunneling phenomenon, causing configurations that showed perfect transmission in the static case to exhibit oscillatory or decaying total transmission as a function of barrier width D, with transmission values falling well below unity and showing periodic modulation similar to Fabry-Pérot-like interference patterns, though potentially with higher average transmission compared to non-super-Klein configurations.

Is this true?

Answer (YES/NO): NO